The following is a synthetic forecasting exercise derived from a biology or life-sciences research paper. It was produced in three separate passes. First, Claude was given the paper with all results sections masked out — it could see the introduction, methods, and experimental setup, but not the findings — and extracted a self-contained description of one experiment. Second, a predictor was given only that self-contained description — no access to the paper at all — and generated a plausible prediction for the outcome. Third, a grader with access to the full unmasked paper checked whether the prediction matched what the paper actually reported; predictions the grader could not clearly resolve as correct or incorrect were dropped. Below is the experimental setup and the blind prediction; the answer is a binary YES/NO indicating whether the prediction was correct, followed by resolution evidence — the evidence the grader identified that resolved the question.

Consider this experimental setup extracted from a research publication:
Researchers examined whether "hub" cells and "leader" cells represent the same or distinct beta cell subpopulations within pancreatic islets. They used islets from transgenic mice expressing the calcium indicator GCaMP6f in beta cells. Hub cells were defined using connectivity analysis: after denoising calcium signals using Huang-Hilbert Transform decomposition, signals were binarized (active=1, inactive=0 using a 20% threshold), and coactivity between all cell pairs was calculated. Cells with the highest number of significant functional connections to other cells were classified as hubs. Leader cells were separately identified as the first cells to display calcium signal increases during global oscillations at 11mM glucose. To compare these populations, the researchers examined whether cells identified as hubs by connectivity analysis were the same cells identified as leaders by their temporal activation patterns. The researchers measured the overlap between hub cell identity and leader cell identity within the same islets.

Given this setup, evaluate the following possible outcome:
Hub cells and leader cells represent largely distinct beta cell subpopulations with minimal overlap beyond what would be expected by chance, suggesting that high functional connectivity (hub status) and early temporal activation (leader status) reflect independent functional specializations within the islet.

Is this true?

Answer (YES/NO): YES